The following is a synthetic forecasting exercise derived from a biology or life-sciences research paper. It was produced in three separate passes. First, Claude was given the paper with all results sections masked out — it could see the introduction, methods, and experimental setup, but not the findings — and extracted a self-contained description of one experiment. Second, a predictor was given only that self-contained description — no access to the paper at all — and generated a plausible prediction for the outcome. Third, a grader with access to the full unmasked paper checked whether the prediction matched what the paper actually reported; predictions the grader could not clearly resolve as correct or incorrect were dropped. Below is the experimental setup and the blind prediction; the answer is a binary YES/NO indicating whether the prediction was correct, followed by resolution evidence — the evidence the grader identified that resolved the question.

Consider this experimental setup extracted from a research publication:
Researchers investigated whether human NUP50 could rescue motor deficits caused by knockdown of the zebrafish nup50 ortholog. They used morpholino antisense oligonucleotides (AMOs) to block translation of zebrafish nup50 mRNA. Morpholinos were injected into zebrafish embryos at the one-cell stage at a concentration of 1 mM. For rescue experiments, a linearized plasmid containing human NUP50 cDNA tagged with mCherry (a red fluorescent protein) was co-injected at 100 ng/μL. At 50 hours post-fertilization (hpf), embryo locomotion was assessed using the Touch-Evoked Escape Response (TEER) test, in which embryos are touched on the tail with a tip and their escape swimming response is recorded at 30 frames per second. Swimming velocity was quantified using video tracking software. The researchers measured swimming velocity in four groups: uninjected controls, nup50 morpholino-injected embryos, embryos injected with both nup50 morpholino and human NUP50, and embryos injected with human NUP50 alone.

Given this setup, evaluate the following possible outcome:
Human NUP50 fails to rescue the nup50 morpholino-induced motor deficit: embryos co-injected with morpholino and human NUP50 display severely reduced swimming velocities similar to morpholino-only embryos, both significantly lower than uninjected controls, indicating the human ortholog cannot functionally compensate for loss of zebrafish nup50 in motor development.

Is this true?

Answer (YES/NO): NO